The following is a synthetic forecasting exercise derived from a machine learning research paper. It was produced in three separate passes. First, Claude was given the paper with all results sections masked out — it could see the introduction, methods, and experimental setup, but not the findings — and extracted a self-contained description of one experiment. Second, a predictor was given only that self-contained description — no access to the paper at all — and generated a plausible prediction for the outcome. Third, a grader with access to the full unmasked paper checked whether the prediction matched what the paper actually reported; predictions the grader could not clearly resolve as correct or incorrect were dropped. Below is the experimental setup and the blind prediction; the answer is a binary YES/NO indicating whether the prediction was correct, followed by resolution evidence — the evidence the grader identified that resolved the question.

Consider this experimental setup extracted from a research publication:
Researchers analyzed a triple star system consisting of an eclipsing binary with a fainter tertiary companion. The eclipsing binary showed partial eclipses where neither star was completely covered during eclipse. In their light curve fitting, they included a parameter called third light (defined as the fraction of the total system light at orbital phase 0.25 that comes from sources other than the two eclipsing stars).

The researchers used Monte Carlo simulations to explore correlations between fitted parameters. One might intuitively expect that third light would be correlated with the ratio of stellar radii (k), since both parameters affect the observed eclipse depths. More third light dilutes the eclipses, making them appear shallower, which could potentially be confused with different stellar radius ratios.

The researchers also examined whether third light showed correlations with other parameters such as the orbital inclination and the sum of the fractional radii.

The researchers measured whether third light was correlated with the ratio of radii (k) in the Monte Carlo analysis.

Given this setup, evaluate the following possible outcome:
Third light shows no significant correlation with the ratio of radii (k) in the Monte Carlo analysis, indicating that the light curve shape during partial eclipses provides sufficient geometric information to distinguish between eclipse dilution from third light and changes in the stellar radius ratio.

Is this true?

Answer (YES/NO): YES